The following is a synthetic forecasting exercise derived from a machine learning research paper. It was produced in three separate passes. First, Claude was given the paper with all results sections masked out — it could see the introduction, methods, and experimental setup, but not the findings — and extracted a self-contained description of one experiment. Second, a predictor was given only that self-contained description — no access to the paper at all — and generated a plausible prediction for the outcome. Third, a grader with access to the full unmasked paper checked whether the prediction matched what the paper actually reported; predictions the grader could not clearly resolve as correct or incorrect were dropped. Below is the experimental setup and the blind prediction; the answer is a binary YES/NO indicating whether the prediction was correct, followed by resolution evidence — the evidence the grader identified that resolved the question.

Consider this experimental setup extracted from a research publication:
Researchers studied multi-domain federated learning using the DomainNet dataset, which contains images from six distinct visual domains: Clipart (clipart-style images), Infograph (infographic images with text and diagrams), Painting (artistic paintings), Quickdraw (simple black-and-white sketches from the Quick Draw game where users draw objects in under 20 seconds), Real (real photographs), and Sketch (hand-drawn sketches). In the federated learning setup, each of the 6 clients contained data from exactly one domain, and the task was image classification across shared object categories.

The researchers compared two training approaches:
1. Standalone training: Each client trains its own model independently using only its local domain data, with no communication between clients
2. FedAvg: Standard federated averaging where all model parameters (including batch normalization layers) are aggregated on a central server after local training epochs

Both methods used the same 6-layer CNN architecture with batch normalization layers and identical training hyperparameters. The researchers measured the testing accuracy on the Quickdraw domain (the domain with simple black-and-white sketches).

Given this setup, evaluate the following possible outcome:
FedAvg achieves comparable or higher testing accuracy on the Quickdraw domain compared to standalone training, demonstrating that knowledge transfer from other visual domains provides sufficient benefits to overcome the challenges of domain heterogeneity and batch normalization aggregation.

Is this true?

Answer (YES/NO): NO